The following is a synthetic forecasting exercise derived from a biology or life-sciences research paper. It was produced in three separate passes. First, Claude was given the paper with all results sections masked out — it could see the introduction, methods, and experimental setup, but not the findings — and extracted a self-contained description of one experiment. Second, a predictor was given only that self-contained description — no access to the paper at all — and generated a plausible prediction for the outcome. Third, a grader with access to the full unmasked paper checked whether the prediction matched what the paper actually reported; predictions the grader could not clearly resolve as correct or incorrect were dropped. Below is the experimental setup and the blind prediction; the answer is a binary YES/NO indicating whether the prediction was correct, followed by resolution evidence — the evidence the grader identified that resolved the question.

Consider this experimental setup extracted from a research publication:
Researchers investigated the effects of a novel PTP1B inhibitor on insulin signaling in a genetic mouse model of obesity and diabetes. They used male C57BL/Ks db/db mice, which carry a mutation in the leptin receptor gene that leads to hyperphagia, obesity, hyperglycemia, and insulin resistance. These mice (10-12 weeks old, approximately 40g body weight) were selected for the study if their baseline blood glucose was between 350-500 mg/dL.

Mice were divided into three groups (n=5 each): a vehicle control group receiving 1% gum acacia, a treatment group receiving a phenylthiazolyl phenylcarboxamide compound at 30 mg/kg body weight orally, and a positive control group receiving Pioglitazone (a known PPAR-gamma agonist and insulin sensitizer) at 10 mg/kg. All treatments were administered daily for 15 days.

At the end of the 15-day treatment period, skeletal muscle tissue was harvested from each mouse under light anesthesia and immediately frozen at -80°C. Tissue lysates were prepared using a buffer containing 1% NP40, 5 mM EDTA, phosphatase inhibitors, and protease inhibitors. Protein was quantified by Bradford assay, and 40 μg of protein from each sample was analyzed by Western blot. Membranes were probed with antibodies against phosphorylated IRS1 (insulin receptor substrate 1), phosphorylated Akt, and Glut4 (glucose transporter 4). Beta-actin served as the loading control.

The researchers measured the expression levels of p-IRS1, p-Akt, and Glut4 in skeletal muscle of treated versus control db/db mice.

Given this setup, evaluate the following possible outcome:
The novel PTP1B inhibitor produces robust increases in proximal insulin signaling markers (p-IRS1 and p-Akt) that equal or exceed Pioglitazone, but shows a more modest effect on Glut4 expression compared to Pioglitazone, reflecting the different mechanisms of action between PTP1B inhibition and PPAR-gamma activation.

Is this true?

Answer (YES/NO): NO